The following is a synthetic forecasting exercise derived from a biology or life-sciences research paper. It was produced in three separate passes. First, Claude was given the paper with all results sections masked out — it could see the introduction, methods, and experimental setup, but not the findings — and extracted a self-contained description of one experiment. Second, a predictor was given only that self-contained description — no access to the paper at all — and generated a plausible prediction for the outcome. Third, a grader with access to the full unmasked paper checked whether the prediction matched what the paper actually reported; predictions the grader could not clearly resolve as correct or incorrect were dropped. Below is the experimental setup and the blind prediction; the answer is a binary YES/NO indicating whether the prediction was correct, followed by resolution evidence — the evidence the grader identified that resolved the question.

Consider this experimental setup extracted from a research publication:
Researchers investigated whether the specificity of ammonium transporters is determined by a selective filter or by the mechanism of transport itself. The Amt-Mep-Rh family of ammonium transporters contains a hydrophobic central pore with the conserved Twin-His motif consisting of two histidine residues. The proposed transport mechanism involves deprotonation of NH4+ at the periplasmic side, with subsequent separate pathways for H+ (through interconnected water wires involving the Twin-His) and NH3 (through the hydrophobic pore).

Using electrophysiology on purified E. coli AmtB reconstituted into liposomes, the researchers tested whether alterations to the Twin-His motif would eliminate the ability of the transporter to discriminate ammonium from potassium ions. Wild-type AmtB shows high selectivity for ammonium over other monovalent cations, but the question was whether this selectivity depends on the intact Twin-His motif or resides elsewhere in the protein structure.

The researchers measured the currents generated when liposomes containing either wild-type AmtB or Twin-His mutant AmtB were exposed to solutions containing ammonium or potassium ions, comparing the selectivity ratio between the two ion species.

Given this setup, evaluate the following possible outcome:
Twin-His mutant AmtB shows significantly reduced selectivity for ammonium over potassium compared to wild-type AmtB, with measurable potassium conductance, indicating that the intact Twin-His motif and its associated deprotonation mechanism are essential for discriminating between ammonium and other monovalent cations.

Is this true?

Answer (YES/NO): YES